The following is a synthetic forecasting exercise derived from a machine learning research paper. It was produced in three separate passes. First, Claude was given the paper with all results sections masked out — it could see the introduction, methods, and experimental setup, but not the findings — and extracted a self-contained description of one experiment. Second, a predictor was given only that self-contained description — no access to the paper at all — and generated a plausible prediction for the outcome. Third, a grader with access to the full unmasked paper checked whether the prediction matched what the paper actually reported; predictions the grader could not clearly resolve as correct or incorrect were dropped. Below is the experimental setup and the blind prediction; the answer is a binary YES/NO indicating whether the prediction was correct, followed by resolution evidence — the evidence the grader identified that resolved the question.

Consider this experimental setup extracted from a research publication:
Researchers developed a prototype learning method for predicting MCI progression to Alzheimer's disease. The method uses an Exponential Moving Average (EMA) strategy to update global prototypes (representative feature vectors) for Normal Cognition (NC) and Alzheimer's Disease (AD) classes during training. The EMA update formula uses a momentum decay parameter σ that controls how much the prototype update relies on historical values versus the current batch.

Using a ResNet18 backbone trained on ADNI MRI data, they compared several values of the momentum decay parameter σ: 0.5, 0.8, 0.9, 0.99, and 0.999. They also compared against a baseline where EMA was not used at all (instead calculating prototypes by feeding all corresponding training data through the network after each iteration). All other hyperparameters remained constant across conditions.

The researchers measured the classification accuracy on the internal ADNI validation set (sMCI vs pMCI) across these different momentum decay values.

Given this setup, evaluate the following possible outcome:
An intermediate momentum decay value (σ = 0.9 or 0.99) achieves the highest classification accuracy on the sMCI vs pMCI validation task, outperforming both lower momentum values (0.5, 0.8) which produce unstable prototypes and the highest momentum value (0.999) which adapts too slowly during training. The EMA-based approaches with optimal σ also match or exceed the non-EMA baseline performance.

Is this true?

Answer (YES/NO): YES